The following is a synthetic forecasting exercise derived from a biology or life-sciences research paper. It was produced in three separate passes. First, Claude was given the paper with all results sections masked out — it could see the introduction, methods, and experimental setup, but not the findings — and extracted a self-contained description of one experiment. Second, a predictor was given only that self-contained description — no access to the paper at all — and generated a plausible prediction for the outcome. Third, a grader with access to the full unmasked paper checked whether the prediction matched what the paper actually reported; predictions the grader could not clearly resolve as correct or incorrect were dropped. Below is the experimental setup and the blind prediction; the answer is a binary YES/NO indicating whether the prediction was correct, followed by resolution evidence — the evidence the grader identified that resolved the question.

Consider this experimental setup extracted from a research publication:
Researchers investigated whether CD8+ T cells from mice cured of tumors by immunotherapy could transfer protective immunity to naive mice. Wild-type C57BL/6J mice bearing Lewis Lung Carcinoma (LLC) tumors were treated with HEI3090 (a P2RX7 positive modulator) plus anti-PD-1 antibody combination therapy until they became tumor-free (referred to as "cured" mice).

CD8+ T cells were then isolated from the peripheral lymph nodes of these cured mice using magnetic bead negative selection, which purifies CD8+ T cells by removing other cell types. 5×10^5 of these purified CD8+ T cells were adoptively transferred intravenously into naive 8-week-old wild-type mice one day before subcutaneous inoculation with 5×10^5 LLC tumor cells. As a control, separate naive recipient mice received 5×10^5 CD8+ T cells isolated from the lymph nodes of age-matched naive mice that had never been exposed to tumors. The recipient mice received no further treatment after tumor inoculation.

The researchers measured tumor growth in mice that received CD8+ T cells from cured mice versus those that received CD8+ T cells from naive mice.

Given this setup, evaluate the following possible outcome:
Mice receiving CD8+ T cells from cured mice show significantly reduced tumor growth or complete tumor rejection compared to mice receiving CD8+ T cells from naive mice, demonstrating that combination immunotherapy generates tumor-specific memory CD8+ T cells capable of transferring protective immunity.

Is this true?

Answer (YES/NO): YES